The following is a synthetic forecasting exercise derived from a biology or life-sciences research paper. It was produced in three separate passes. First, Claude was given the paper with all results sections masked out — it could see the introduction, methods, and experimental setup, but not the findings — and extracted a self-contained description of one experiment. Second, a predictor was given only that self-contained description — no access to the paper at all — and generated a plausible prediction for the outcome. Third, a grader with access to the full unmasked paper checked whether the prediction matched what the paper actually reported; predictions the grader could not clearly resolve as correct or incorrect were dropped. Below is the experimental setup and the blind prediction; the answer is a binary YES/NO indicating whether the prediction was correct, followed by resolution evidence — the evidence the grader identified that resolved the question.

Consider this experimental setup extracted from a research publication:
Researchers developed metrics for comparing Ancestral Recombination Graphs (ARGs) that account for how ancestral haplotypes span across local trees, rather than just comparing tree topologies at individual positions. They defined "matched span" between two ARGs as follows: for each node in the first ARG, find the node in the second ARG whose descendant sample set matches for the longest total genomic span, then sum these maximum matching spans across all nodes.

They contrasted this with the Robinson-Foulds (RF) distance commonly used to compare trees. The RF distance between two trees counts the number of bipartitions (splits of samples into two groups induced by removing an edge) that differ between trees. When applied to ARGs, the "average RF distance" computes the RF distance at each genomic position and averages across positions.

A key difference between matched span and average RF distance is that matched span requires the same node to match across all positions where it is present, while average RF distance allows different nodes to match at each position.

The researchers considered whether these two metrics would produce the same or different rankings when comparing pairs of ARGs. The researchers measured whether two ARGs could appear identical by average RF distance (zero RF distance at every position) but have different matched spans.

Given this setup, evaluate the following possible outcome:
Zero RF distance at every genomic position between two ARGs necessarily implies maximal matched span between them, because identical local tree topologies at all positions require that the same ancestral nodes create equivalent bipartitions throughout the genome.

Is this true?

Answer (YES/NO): NO